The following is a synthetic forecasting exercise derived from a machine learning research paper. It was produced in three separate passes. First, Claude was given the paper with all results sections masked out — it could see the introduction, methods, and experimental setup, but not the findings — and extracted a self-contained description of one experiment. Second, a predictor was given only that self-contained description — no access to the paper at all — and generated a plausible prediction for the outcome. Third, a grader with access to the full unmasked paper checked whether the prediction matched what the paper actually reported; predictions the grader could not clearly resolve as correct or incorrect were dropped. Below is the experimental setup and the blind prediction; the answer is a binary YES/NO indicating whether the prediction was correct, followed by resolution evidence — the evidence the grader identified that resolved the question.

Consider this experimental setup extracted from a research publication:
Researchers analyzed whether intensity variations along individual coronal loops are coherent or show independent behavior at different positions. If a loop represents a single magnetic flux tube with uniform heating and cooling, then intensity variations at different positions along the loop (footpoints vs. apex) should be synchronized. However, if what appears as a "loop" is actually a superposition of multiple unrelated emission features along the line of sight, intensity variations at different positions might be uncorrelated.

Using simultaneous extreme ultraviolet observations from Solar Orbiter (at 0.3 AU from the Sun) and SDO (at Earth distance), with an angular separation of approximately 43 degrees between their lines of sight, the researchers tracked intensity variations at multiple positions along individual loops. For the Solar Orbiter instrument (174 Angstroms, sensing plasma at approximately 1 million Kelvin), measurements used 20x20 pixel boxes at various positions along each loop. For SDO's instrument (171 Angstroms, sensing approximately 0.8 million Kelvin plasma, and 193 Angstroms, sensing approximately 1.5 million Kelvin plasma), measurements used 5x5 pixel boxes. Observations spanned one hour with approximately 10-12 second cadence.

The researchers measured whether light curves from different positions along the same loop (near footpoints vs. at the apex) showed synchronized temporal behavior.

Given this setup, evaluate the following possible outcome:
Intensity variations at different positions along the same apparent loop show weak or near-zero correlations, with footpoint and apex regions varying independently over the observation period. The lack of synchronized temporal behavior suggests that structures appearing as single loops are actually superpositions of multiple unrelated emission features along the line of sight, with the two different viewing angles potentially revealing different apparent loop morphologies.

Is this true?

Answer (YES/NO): NO